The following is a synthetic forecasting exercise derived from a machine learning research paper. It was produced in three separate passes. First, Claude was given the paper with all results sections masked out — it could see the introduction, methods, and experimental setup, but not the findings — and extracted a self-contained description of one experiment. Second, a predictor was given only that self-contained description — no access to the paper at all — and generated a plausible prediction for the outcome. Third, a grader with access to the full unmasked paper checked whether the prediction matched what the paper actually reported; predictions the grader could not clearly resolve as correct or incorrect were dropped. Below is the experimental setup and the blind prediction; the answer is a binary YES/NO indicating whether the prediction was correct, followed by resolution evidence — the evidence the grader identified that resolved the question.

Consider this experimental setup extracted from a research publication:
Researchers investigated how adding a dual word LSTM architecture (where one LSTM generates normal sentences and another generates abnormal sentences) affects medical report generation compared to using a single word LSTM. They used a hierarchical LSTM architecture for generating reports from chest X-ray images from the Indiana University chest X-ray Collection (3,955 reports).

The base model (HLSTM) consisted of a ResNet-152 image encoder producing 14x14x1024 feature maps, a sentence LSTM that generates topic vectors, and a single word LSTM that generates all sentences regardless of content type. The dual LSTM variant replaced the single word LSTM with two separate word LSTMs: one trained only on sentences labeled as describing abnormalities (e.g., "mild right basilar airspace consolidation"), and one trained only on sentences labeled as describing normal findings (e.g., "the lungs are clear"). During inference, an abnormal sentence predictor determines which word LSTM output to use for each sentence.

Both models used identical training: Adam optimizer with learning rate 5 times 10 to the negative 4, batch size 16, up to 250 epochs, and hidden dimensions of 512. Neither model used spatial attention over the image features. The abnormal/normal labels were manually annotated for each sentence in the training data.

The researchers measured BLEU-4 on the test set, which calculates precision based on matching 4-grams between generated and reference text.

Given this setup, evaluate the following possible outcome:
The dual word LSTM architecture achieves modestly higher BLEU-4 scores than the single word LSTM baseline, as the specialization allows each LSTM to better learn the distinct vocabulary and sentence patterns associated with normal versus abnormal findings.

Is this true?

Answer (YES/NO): NO